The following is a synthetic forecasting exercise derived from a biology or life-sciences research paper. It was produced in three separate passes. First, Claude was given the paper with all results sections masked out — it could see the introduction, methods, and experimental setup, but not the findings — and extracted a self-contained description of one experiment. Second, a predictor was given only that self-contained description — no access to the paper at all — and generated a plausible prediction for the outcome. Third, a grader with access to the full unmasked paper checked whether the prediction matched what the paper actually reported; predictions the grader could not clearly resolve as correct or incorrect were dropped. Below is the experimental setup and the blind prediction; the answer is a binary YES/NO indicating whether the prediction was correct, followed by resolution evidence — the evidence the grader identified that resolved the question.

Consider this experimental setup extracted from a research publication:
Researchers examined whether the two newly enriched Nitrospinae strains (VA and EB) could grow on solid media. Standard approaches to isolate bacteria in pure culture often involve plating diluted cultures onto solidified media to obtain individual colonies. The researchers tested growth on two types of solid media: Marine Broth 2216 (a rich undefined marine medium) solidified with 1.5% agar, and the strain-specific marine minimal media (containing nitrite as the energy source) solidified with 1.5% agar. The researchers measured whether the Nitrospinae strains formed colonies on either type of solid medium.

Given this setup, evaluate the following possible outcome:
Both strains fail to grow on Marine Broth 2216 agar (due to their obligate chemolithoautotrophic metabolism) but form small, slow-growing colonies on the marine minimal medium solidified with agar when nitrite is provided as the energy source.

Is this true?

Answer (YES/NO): NO